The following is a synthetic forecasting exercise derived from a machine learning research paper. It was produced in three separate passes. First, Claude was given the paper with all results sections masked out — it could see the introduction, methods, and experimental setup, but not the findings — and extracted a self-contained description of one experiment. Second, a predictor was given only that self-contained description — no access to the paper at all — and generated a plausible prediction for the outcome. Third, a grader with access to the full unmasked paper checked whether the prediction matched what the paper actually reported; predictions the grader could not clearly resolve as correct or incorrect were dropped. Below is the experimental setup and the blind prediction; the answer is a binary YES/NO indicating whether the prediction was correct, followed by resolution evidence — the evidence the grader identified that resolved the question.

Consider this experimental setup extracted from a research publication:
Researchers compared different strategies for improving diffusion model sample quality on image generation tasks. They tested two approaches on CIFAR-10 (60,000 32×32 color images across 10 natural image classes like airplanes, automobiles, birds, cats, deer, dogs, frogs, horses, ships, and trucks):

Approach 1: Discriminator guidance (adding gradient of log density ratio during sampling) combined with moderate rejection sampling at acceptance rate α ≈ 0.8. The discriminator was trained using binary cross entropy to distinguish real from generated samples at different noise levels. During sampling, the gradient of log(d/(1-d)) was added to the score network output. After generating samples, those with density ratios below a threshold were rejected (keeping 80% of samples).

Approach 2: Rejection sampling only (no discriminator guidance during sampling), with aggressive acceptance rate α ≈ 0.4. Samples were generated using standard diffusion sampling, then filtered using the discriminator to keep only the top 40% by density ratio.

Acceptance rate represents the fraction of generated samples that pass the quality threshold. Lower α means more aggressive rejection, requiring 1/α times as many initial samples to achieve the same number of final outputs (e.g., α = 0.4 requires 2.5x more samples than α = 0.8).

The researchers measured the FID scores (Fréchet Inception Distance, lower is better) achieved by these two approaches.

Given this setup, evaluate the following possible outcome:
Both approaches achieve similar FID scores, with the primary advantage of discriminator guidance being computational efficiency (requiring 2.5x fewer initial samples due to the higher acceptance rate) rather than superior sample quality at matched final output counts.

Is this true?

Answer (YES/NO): NO